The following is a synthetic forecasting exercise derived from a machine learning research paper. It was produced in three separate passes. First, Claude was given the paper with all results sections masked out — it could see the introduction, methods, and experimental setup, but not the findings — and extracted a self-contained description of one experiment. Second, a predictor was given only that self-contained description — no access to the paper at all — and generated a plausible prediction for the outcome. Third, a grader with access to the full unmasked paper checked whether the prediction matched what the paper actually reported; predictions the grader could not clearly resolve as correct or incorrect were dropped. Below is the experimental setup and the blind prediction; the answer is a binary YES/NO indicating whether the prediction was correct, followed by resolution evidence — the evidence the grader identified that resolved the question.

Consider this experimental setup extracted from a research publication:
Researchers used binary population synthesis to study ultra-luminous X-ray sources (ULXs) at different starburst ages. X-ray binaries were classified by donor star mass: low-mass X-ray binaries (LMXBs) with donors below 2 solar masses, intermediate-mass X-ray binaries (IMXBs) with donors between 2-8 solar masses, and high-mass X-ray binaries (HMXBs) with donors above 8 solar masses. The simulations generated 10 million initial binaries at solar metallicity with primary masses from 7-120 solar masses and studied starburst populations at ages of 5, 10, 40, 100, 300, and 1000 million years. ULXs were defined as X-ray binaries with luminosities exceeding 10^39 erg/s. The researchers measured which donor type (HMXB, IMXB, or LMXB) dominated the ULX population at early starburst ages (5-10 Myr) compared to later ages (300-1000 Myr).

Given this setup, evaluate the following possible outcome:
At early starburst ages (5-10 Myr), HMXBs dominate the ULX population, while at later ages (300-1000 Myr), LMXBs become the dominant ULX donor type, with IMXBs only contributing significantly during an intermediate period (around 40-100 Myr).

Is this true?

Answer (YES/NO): NO